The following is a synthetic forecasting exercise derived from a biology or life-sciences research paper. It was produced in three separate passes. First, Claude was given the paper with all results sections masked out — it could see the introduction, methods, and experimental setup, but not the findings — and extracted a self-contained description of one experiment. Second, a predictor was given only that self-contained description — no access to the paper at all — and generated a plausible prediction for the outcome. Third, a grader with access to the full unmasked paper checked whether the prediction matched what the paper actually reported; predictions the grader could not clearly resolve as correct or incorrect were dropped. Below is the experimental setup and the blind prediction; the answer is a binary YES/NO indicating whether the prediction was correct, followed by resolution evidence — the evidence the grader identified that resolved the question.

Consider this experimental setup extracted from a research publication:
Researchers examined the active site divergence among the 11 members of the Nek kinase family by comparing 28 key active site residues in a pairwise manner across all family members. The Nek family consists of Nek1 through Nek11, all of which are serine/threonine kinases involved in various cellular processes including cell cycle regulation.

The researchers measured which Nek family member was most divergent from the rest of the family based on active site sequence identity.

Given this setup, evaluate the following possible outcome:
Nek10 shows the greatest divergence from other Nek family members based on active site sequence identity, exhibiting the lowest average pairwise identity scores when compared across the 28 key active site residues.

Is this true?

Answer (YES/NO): YES